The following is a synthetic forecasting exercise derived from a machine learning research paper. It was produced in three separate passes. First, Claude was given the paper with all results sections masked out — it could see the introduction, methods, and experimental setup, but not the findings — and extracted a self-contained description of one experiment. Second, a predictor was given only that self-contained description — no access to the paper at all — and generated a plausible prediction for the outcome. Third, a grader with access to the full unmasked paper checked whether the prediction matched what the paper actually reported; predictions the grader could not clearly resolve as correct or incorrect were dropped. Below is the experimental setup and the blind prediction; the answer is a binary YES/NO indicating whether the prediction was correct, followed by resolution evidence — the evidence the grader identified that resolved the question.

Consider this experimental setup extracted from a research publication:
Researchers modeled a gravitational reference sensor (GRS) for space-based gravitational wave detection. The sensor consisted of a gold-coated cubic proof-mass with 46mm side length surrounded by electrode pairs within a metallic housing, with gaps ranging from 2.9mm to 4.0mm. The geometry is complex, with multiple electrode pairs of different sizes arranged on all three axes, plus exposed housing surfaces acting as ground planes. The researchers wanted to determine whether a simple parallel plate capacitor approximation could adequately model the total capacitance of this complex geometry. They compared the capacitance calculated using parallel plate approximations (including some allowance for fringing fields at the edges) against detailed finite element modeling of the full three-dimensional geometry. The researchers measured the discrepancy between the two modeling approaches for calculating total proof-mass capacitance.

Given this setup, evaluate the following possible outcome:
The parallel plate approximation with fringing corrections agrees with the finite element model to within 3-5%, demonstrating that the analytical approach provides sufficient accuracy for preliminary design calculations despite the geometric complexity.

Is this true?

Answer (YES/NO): NO